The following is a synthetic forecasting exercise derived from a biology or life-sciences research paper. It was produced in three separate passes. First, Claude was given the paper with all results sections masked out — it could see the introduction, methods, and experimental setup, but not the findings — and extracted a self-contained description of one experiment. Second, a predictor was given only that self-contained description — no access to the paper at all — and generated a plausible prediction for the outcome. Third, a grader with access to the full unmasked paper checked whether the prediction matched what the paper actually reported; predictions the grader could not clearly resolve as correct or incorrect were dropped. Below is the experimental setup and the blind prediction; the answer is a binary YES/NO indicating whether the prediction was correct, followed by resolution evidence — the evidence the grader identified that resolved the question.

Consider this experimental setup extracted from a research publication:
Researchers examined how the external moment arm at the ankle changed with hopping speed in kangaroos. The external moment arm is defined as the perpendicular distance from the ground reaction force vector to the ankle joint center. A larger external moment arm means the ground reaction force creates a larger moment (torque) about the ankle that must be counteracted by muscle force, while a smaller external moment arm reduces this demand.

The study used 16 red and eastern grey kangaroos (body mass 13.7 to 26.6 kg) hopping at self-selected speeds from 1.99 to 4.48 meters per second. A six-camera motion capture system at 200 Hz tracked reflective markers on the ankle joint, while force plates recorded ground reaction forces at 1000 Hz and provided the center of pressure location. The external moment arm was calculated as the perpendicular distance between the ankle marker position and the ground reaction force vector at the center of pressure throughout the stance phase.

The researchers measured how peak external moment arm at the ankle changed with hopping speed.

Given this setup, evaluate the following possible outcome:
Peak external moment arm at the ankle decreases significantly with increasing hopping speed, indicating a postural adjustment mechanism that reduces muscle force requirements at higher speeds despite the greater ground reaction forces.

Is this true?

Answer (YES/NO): NO